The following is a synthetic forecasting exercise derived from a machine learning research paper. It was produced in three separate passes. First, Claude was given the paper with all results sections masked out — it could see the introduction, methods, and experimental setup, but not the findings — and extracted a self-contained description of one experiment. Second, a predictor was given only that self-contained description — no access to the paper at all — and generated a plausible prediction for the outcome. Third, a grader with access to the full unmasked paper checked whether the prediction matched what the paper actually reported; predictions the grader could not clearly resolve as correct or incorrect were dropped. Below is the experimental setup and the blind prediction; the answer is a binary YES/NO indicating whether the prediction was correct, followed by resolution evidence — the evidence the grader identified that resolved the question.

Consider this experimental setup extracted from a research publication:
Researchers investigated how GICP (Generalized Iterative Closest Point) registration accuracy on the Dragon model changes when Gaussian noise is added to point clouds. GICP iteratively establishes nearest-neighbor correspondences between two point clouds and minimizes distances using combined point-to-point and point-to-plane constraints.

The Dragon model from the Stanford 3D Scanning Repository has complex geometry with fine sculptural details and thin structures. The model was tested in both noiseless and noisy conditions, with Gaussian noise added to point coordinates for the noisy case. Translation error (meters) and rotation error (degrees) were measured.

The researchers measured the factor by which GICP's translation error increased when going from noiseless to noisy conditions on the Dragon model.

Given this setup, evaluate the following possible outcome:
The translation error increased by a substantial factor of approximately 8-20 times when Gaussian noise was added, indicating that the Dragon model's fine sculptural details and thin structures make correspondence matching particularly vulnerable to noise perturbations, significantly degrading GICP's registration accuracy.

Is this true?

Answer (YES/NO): NO